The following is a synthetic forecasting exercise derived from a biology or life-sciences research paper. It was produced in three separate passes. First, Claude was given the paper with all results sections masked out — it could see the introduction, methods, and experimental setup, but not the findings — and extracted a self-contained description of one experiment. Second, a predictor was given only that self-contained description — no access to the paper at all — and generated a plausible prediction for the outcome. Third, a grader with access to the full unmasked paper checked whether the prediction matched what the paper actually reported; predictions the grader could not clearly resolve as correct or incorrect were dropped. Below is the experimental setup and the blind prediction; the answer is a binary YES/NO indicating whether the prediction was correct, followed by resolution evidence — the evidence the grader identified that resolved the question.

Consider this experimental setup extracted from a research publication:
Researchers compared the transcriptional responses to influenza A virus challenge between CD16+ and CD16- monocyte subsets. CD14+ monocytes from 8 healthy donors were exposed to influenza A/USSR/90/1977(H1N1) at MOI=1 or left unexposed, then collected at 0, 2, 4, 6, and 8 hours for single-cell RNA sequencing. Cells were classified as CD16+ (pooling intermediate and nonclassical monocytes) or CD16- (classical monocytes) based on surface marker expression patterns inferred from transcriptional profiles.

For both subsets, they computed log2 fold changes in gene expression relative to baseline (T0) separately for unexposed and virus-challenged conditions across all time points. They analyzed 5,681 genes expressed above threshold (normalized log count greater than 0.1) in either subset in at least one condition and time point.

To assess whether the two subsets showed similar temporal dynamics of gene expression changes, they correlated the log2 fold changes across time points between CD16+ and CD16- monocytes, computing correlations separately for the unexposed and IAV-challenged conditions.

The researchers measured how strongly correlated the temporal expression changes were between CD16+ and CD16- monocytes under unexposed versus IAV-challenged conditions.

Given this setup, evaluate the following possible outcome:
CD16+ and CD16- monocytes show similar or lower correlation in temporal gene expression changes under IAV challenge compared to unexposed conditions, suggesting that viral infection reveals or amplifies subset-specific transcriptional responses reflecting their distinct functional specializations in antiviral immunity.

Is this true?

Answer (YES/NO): NO